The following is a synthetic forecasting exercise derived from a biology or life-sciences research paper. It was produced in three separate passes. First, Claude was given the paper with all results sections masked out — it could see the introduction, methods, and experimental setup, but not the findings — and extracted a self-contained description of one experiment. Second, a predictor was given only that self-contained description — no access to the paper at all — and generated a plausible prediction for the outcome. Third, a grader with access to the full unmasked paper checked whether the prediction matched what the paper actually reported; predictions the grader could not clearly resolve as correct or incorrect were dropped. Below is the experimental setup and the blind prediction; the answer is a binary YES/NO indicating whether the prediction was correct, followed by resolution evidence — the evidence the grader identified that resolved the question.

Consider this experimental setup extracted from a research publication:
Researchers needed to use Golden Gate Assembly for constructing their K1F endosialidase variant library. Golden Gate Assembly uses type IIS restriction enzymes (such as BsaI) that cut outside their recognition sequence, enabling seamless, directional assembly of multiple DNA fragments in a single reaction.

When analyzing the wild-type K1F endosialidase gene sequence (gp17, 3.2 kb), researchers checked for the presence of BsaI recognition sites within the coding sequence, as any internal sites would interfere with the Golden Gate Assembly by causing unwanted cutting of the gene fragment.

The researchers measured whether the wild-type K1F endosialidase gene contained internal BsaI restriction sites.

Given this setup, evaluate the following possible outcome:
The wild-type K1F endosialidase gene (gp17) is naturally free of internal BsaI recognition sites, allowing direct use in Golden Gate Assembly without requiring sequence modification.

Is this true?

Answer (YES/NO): NO